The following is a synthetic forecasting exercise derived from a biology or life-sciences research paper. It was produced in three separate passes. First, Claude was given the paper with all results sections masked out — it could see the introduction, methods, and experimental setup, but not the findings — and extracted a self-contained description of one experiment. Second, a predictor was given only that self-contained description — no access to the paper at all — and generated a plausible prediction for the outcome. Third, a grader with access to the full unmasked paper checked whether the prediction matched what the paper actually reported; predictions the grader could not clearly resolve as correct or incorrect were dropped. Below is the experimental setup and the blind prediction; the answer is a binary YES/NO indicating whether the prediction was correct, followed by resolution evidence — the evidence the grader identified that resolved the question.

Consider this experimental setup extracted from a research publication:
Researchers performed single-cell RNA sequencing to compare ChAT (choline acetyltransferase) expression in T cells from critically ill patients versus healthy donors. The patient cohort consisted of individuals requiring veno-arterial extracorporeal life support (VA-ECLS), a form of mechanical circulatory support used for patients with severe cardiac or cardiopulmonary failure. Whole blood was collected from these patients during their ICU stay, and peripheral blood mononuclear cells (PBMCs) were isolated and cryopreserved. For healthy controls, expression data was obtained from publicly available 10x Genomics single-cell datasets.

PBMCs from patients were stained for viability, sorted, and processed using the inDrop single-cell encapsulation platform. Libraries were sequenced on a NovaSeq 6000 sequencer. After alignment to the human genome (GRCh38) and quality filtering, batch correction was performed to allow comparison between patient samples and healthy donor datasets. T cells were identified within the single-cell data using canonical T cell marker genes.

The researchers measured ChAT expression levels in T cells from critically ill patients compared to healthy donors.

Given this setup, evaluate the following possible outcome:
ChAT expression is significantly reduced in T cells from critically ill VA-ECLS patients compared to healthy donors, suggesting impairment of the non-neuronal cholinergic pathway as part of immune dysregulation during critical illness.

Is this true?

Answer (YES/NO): NO